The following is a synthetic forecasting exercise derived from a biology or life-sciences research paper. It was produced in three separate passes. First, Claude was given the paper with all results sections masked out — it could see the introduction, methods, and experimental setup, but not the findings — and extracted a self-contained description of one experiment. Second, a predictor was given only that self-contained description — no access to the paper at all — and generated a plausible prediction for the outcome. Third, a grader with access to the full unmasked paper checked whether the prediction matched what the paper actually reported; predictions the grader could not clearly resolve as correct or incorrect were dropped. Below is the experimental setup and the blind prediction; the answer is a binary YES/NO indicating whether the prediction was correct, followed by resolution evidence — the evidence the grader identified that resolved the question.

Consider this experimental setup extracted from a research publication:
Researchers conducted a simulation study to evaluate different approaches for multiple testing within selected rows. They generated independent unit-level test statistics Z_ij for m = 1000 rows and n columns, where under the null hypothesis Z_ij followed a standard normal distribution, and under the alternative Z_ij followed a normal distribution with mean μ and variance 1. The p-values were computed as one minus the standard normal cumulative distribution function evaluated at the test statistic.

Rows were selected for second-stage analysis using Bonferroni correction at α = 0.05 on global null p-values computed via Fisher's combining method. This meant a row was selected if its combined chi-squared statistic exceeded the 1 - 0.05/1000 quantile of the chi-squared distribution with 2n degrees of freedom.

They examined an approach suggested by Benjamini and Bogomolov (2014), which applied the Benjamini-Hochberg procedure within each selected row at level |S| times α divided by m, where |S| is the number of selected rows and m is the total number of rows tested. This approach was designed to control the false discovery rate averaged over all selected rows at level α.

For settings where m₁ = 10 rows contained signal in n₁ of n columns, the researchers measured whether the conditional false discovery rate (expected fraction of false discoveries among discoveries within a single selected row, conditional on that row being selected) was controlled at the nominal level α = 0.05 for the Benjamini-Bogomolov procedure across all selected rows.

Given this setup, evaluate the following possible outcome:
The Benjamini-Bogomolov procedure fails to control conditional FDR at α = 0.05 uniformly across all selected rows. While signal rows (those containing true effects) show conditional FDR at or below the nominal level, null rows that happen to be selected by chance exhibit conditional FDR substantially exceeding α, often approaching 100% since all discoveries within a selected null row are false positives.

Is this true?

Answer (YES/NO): YES